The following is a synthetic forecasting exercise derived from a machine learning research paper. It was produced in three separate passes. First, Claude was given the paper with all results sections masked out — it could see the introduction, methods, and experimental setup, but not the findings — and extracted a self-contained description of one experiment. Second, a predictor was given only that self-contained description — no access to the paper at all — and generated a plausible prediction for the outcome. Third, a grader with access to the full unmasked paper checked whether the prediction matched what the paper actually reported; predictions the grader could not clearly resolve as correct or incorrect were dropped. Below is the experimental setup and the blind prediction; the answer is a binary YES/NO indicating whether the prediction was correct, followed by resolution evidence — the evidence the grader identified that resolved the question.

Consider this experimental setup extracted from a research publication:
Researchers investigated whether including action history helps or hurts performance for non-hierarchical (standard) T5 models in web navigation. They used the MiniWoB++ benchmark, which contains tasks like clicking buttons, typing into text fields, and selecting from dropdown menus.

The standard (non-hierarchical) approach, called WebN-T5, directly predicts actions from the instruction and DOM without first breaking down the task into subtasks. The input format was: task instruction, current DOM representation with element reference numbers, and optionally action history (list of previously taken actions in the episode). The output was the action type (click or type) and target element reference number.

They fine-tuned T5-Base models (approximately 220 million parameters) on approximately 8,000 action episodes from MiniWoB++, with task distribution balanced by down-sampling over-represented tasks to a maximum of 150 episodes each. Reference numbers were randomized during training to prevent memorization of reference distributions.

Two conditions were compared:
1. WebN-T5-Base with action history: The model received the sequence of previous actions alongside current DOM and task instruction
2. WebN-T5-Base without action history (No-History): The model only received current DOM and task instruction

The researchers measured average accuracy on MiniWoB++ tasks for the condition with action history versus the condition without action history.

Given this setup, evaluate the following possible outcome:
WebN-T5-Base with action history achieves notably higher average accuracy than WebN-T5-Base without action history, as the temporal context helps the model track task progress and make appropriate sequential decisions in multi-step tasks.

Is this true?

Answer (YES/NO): YES